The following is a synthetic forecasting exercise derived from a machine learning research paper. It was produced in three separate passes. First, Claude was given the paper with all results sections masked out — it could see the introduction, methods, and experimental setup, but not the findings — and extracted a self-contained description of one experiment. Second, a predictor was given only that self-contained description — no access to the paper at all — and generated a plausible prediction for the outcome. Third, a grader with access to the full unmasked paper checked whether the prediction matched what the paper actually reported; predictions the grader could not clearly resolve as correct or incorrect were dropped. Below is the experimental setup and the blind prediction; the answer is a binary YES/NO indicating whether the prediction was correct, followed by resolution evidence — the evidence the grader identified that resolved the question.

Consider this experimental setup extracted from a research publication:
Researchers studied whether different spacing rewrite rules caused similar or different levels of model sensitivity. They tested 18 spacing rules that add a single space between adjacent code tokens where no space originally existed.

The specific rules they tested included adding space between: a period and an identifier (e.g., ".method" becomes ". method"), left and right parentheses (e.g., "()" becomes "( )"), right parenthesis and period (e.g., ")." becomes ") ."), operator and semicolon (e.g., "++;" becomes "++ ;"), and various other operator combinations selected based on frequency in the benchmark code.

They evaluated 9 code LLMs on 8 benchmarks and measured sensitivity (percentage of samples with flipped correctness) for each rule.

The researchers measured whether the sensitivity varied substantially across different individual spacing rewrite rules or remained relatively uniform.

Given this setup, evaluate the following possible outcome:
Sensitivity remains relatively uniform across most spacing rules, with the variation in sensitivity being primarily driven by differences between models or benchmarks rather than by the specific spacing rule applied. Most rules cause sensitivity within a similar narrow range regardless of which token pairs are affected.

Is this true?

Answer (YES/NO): NO